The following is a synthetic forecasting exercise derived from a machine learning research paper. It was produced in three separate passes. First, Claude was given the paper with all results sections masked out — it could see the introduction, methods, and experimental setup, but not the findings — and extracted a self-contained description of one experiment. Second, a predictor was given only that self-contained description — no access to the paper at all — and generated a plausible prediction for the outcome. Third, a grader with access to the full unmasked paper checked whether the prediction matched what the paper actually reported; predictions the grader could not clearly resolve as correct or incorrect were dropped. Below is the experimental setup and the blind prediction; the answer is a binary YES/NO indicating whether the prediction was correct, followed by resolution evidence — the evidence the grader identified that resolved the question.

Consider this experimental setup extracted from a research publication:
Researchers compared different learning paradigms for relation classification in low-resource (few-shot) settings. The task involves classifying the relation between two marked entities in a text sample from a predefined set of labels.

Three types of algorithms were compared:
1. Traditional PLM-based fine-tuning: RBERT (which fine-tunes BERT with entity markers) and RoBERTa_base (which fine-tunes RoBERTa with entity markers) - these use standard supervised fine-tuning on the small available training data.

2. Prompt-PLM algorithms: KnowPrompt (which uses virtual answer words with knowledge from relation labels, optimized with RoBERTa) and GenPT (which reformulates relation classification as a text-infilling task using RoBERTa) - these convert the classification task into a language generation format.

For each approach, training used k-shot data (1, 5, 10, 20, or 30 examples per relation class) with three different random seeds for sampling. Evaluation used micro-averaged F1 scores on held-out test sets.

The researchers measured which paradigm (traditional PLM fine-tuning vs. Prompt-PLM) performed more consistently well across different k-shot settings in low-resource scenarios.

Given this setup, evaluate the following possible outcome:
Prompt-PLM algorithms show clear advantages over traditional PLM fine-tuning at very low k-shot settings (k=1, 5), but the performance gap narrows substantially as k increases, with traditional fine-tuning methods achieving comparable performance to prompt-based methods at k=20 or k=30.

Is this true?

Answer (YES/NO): NO